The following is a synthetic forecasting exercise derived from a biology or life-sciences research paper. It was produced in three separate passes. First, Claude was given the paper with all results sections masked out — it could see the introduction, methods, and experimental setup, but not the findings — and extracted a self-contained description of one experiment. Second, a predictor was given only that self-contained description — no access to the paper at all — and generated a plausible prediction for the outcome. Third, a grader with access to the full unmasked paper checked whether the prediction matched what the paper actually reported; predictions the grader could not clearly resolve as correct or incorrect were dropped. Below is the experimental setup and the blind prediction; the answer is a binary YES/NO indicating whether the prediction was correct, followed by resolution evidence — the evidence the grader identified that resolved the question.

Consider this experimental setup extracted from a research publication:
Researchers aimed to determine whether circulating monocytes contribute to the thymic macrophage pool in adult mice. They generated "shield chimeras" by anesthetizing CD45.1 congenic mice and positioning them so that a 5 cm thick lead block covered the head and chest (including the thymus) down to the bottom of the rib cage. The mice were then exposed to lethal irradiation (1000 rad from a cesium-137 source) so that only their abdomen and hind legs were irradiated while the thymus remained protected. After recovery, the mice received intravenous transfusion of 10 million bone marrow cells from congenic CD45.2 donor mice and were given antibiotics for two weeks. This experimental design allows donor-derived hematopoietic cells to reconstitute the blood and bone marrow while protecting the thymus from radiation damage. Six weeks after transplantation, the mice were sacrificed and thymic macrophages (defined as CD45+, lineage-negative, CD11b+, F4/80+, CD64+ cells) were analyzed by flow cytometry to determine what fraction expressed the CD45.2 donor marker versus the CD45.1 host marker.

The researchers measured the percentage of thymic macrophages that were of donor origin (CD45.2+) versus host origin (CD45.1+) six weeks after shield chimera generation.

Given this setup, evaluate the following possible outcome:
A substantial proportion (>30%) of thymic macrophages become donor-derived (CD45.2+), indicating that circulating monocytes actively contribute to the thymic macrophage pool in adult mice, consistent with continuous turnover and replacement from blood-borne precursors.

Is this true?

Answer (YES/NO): NO